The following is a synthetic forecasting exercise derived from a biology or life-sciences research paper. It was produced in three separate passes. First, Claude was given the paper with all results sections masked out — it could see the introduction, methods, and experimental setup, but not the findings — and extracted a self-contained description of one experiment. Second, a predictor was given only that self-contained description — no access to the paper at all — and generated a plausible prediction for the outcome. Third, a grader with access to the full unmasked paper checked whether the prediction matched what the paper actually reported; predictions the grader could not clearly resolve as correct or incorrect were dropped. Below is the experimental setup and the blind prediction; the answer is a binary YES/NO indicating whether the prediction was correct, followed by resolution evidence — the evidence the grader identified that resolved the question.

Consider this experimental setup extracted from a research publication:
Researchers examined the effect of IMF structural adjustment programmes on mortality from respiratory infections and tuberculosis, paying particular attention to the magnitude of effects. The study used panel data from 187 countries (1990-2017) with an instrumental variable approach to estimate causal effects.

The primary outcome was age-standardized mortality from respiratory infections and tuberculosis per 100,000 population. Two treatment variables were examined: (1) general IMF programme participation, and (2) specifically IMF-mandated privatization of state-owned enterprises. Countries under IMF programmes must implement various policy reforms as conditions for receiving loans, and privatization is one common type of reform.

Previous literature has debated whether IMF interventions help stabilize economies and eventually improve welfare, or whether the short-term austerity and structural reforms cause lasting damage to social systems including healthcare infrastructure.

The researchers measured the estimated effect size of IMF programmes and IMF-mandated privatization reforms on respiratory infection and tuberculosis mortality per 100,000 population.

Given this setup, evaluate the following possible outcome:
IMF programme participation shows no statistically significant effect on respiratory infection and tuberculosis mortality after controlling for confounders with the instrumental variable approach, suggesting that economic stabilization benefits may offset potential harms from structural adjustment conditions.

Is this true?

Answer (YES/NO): NO